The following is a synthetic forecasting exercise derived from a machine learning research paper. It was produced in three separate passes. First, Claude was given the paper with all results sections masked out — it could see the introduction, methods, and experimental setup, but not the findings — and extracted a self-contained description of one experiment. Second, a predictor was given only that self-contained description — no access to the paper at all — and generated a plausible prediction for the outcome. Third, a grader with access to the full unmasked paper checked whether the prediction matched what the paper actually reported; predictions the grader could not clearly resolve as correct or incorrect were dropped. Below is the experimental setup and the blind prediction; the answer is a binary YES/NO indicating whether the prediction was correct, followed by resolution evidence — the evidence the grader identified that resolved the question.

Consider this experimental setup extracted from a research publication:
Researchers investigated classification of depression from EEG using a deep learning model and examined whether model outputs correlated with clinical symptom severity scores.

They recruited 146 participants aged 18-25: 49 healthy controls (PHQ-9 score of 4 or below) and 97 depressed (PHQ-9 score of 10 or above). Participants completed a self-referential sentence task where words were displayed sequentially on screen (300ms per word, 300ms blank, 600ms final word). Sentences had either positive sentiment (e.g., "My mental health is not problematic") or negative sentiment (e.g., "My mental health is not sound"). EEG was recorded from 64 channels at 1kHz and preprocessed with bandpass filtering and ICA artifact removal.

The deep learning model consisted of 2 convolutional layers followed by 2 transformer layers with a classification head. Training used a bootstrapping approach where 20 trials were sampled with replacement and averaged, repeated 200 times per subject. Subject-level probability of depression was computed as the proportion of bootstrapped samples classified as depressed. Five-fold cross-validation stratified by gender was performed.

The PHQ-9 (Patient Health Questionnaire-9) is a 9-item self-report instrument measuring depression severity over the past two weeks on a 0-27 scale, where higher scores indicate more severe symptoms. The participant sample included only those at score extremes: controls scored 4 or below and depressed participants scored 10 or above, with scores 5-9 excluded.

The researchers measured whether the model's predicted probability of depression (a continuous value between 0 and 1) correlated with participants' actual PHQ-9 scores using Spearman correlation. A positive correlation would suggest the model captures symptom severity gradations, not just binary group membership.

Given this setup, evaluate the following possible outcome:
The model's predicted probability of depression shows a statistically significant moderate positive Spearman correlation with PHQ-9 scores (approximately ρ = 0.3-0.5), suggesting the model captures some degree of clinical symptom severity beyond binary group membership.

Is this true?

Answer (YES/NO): YES